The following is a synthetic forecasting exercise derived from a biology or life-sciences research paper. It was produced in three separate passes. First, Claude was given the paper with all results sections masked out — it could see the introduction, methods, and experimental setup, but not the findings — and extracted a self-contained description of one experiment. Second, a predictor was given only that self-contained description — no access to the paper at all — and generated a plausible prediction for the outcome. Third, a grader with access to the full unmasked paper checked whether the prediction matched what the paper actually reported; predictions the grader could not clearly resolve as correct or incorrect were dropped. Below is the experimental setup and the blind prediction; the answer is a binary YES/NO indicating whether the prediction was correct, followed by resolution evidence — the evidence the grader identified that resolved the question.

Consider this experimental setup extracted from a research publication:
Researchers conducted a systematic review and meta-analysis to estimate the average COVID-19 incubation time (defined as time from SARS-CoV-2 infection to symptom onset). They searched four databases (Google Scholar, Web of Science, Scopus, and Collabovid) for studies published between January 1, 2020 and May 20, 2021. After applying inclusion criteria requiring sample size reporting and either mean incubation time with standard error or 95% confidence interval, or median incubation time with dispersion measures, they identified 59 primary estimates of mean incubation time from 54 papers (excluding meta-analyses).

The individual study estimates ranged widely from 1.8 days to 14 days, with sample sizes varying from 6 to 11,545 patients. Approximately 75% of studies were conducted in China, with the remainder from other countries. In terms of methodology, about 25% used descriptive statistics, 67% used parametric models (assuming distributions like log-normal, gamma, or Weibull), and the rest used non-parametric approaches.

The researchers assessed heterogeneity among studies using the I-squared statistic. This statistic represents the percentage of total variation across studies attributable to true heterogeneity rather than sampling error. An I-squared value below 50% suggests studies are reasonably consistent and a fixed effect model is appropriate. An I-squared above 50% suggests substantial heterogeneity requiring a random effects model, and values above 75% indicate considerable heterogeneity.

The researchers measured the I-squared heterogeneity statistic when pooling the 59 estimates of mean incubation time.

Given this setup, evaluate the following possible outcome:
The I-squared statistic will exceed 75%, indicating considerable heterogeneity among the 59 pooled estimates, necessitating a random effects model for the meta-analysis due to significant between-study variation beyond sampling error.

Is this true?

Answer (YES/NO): YES